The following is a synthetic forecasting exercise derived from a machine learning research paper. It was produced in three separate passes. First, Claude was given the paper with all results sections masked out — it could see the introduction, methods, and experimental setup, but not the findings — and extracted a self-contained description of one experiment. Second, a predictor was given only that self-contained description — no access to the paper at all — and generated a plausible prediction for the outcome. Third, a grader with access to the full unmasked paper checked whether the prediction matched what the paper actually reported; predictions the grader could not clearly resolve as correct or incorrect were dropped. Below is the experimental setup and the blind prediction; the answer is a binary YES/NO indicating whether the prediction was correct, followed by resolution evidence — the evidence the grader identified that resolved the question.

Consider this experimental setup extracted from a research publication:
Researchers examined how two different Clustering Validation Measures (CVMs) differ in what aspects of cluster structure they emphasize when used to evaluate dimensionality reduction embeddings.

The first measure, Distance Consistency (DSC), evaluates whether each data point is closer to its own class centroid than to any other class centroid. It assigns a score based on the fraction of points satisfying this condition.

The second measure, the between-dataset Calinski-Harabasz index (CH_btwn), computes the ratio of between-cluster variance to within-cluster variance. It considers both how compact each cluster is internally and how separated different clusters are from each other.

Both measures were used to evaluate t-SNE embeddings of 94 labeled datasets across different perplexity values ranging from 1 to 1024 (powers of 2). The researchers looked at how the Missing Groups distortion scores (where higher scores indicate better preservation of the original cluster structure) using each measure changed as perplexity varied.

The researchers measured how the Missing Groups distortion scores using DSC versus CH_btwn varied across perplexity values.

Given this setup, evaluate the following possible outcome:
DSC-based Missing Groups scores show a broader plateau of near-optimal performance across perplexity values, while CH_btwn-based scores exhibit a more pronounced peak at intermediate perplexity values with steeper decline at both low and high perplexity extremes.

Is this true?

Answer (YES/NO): NO